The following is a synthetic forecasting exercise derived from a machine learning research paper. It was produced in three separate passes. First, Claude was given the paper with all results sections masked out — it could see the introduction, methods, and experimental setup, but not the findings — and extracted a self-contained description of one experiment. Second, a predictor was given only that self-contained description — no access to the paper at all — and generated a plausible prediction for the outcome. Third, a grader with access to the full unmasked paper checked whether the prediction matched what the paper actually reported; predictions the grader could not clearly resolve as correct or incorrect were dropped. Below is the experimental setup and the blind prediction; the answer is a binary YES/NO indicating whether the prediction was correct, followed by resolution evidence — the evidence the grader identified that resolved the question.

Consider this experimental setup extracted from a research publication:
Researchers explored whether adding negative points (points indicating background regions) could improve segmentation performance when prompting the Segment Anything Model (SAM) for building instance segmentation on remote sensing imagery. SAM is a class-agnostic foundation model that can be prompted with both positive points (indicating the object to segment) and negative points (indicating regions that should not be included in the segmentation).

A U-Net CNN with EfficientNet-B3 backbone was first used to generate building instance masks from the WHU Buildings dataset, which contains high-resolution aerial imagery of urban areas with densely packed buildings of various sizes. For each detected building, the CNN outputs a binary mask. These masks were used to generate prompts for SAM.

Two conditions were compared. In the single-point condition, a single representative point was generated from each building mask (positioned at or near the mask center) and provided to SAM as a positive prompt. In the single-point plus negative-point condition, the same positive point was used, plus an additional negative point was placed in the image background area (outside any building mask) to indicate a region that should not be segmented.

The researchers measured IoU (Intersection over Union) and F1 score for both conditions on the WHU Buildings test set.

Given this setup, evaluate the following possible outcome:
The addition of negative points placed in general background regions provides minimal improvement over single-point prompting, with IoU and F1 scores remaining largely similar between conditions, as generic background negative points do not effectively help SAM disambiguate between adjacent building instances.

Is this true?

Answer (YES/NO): NO